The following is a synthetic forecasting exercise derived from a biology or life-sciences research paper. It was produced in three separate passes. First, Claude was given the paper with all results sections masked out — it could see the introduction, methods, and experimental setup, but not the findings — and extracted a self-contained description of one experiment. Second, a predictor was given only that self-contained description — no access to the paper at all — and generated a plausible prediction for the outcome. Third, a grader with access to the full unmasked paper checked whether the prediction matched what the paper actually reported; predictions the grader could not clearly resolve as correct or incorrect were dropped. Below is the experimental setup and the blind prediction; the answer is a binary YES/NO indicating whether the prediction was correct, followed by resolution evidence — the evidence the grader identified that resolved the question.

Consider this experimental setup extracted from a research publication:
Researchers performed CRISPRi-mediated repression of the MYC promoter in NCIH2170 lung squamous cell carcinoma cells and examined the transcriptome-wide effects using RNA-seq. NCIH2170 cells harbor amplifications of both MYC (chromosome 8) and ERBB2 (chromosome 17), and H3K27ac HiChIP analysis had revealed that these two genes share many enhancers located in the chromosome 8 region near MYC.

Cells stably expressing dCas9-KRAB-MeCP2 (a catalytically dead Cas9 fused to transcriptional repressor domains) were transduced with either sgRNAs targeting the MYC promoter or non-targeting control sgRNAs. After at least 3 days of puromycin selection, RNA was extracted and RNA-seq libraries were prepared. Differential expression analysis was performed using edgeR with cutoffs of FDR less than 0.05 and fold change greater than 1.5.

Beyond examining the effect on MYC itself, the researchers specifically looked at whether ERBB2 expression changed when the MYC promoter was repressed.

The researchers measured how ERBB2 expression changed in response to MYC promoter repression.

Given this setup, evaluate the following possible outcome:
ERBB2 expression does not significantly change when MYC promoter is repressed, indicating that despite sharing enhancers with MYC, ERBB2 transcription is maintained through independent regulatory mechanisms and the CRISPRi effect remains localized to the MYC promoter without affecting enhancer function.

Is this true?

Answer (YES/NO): NO